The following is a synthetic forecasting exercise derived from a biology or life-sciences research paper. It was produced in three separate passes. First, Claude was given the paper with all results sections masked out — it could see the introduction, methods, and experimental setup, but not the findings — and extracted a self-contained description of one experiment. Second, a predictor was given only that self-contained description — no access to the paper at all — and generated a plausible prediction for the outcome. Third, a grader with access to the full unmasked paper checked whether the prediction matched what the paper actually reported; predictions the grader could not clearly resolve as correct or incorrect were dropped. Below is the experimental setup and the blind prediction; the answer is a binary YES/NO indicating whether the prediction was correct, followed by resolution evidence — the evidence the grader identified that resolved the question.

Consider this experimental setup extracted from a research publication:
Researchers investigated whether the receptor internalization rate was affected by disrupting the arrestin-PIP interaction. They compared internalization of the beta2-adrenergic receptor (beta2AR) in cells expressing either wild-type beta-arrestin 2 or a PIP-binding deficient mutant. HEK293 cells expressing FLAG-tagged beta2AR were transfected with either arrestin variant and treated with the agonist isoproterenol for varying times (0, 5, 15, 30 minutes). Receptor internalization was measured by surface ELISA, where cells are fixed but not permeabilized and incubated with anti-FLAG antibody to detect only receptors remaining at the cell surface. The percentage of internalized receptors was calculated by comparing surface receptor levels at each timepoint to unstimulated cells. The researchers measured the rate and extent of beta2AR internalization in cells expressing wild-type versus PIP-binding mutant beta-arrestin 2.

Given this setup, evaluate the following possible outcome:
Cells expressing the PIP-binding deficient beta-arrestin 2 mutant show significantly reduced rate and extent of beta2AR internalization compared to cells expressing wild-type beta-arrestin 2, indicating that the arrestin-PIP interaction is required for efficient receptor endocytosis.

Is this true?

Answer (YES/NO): YES